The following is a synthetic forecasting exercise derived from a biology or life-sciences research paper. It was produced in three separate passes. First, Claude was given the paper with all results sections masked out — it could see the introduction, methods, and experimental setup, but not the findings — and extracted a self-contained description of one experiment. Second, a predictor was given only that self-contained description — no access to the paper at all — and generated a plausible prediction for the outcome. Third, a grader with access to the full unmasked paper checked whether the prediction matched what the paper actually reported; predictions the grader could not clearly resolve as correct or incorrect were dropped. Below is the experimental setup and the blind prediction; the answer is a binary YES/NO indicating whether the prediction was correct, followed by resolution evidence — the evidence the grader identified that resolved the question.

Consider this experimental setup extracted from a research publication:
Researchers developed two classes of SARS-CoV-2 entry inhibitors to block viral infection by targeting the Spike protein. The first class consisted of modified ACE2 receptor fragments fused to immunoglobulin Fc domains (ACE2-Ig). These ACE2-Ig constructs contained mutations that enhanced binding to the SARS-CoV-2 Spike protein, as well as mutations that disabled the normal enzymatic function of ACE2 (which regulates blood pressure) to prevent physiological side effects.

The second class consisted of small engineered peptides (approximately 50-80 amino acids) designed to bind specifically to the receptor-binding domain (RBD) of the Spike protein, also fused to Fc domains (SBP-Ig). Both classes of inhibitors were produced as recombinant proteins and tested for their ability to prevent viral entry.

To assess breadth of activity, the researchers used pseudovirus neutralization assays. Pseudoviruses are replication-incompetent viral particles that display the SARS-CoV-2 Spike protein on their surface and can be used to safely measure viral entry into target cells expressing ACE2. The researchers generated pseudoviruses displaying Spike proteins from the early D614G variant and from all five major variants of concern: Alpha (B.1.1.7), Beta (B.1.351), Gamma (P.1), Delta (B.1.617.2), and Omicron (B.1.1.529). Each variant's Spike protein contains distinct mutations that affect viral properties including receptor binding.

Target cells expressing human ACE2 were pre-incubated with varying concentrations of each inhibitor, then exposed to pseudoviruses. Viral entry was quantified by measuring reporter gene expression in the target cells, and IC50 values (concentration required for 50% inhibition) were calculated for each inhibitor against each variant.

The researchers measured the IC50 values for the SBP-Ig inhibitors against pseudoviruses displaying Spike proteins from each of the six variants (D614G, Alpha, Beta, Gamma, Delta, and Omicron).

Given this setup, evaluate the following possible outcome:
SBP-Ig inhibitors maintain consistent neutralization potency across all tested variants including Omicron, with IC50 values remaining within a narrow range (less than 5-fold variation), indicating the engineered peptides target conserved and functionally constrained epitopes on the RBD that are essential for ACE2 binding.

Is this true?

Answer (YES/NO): NO